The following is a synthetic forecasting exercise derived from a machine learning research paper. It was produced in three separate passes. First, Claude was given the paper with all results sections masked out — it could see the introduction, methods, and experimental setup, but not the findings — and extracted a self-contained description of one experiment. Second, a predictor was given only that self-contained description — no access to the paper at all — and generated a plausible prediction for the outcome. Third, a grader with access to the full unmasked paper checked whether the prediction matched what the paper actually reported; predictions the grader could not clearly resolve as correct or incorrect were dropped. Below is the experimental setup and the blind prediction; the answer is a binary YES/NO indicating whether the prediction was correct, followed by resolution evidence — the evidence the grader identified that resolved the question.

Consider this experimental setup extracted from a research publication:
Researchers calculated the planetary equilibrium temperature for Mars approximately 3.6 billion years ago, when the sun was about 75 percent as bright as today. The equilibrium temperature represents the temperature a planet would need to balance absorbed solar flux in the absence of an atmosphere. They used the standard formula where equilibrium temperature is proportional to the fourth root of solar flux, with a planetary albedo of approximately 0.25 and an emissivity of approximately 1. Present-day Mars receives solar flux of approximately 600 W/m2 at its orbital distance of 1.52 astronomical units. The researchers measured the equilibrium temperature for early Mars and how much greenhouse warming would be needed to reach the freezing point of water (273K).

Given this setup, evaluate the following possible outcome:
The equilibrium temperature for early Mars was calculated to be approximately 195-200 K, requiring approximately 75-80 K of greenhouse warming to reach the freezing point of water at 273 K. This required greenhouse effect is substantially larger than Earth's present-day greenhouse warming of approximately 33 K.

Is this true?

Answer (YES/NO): YES